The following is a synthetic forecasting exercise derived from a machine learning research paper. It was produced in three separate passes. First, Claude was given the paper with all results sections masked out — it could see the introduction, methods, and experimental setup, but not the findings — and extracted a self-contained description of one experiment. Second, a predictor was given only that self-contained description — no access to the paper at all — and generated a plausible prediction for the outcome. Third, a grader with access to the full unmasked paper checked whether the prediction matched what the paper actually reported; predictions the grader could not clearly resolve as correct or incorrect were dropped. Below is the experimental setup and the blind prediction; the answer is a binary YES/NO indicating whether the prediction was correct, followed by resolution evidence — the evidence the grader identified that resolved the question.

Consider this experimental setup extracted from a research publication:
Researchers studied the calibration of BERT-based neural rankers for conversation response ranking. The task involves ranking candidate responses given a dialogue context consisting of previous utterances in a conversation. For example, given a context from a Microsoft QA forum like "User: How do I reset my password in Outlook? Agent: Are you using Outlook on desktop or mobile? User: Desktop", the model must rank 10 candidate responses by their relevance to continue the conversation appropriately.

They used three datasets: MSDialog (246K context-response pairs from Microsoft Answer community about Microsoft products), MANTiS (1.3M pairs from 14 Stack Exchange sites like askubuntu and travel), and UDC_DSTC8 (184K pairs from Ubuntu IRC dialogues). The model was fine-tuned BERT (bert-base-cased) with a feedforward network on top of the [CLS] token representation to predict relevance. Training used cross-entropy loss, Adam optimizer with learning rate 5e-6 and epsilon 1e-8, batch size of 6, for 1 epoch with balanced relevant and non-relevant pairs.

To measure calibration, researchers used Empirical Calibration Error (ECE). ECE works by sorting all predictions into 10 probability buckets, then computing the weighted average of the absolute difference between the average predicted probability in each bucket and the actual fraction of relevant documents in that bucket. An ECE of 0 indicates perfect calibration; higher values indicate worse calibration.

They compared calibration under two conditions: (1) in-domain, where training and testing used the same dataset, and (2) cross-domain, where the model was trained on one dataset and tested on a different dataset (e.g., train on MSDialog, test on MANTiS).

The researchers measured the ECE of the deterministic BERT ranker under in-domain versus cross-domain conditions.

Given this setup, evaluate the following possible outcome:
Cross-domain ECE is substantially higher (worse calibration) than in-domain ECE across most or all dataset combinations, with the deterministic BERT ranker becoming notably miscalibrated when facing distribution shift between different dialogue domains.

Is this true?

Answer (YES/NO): YES